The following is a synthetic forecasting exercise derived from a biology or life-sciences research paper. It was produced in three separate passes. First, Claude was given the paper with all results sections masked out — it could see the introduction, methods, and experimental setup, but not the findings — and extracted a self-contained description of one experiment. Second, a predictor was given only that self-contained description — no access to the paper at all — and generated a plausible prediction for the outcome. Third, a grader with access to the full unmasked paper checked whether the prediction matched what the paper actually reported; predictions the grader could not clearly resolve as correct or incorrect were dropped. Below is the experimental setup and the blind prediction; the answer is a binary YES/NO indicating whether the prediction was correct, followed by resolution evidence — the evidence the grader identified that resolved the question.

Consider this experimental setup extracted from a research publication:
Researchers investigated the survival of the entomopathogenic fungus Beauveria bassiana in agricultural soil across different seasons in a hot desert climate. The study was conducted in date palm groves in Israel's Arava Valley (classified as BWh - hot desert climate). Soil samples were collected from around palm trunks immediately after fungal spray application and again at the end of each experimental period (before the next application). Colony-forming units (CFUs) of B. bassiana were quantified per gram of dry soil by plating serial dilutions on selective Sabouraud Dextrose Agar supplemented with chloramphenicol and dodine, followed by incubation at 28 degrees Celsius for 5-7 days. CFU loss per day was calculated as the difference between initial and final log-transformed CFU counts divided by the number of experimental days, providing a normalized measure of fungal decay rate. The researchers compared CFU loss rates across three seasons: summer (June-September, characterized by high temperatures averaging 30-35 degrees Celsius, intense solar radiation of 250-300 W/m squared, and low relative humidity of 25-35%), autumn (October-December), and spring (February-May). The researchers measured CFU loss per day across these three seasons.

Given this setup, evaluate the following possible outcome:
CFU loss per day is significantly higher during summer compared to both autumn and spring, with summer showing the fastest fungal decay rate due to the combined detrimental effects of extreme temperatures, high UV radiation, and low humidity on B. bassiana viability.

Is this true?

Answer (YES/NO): YES